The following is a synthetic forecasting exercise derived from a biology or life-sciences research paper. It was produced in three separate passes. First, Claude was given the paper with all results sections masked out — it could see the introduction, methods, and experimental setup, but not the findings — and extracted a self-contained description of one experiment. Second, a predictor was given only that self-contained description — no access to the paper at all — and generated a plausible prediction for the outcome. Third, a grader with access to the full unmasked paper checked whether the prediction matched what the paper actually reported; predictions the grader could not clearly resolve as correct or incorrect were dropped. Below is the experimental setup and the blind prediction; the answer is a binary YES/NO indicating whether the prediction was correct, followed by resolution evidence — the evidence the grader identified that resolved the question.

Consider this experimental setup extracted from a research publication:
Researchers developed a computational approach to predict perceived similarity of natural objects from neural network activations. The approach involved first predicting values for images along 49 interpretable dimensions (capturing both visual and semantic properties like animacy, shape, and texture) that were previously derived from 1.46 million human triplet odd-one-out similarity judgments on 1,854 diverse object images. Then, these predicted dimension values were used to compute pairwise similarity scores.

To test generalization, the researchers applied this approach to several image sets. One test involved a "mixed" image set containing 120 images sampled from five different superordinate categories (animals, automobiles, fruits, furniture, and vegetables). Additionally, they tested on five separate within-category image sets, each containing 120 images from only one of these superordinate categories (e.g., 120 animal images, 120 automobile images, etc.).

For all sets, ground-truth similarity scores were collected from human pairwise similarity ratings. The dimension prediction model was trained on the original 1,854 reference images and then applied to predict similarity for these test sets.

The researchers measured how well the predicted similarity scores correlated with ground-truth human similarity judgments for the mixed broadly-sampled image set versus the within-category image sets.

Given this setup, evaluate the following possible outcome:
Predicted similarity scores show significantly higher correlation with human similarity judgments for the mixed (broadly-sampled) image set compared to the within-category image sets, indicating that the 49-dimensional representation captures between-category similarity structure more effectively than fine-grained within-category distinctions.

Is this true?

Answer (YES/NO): YES